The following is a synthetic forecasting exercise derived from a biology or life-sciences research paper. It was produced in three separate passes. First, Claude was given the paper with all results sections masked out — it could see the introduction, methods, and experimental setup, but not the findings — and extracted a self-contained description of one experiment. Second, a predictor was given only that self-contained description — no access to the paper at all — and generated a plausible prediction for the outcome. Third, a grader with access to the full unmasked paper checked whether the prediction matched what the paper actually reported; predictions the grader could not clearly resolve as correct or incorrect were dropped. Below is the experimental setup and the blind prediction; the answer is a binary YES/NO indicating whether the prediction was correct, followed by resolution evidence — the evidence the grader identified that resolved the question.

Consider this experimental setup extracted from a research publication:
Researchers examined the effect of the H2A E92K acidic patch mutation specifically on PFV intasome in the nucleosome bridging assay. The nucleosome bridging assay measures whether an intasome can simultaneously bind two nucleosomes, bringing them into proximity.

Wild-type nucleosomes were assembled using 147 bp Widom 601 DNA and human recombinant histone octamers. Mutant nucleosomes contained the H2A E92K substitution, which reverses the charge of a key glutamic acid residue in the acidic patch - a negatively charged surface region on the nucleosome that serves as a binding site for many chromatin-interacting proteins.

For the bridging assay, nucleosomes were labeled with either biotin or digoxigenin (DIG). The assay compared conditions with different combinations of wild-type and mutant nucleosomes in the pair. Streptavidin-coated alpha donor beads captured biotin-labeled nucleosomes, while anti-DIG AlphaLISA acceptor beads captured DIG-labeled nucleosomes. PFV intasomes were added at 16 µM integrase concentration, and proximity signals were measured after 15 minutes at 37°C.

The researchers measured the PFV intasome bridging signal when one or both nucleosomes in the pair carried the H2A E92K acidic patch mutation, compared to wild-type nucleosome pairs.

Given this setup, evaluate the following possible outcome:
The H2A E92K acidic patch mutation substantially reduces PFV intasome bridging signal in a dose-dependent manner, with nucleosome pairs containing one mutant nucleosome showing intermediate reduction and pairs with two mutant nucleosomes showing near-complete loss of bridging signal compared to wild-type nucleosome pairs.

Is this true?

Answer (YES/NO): NO